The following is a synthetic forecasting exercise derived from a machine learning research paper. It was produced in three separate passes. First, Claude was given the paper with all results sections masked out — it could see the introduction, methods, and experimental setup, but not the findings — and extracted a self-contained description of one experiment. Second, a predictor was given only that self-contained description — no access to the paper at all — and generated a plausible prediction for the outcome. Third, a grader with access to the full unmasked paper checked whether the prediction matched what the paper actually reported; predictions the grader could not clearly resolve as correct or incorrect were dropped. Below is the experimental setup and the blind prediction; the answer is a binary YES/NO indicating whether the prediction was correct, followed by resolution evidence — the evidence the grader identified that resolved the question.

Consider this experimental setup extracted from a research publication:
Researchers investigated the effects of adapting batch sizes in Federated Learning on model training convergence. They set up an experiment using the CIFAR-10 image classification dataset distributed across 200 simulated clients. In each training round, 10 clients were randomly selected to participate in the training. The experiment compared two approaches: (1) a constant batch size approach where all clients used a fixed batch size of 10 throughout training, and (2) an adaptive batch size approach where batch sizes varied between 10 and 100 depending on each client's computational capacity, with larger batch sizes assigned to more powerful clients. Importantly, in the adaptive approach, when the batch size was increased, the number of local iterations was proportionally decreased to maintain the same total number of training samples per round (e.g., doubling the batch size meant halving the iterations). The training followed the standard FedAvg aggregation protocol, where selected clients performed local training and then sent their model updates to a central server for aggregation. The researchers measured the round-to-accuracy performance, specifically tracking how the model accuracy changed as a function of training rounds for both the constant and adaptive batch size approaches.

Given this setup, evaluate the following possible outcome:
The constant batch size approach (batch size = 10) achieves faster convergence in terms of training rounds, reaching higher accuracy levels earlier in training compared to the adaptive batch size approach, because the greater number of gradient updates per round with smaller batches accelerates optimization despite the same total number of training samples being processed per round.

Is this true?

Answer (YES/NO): YES